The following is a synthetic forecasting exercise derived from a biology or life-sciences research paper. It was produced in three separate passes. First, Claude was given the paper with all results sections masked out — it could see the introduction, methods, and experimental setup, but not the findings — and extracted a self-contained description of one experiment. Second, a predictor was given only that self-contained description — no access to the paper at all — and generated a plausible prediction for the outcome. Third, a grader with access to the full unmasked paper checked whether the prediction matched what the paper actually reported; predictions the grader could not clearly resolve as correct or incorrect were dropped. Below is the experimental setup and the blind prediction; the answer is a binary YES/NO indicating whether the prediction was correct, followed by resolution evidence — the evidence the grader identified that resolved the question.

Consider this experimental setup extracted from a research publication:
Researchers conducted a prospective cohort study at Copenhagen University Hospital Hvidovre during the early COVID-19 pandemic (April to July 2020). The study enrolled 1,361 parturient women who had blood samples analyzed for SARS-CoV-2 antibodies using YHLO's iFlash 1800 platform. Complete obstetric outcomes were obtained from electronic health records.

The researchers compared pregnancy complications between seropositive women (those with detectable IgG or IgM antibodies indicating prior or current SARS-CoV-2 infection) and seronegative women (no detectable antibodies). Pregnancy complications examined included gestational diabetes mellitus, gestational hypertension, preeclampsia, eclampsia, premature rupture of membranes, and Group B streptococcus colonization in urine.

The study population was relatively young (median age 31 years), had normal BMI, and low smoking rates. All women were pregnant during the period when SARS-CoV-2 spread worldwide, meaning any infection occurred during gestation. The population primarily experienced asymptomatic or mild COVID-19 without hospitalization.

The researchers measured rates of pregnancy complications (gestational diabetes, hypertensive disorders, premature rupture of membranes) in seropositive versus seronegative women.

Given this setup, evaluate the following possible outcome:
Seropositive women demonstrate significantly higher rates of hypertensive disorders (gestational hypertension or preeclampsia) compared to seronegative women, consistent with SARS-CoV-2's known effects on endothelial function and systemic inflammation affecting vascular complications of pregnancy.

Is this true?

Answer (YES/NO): NO